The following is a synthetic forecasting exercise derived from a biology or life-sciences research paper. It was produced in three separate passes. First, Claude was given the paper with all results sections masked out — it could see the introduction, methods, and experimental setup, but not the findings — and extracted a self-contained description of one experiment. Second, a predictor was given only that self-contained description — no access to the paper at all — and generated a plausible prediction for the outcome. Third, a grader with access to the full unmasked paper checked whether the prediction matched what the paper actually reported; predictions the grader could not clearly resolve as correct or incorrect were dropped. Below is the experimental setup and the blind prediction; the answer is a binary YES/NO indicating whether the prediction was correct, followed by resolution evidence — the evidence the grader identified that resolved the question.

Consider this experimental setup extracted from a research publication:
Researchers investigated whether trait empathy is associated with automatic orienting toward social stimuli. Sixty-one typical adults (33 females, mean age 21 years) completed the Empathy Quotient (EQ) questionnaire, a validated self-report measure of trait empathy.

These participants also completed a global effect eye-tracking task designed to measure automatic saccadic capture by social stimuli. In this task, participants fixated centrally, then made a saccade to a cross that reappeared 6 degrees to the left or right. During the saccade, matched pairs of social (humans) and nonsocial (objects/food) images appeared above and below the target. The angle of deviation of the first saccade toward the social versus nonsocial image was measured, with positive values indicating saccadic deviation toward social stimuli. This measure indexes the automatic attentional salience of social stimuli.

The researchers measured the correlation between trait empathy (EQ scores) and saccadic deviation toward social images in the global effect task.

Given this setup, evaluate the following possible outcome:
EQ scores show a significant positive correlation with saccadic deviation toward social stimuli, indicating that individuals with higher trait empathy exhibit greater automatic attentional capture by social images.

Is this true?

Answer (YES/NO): NO